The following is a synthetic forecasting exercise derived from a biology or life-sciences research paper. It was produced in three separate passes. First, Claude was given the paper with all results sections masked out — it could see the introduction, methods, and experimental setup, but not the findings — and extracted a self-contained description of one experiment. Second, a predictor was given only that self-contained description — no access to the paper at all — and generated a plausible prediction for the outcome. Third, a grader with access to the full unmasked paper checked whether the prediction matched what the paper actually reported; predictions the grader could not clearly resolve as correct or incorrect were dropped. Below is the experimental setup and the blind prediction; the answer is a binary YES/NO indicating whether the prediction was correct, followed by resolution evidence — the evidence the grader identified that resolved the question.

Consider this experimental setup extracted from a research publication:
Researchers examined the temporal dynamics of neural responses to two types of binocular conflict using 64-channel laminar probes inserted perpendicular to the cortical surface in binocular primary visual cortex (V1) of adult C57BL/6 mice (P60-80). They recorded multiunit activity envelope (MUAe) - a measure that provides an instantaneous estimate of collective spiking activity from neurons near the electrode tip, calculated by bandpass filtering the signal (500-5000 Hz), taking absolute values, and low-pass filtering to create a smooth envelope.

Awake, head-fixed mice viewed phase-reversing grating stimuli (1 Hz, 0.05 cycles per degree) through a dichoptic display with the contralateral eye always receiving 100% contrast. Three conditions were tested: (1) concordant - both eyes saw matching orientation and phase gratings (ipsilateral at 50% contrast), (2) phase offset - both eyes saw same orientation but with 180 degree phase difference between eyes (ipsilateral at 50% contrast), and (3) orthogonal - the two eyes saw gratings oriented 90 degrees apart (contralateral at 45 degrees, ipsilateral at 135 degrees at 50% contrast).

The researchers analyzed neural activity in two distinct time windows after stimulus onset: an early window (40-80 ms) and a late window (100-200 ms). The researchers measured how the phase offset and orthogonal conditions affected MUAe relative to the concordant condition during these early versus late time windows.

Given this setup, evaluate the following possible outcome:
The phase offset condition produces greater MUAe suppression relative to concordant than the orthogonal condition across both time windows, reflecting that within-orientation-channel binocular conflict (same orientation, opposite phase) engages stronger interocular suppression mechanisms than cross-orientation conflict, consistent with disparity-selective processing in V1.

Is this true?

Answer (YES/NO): NO